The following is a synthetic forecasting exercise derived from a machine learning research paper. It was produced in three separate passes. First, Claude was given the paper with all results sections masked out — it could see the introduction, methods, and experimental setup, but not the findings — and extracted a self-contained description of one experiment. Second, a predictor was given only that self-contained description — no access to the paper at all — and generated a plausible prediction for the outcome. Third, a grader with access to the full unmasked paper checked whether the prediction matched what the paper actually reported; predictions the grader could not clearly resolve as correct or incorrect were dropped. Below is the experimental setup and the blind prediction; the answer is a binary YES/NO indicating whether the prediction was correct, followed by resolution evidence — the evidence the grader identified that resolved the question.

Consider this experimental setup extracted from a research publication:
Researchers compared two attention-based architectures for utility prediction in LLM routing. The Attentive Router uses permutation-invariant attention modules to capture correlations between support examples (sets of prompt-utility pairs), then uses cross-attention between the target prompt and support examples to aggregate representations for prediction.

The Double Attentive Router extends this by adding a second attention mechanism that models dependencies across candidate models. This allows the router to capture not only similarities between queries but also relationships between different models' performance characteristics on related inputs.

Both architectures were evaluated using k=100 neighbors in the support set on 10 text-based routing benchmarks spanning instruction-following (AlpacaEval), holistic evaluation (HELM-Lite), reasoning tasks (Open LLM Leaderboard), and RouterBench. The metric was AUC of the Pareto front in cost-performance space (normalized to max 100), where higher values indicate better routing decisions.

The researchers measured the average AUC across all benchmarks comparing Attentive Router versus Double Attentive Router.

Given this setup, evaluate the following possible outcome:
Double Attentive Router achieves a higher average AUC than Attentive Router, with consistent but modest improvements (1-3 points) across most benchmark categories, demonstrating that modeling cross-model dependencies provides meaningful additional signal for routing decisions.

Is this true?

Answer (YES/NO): NO